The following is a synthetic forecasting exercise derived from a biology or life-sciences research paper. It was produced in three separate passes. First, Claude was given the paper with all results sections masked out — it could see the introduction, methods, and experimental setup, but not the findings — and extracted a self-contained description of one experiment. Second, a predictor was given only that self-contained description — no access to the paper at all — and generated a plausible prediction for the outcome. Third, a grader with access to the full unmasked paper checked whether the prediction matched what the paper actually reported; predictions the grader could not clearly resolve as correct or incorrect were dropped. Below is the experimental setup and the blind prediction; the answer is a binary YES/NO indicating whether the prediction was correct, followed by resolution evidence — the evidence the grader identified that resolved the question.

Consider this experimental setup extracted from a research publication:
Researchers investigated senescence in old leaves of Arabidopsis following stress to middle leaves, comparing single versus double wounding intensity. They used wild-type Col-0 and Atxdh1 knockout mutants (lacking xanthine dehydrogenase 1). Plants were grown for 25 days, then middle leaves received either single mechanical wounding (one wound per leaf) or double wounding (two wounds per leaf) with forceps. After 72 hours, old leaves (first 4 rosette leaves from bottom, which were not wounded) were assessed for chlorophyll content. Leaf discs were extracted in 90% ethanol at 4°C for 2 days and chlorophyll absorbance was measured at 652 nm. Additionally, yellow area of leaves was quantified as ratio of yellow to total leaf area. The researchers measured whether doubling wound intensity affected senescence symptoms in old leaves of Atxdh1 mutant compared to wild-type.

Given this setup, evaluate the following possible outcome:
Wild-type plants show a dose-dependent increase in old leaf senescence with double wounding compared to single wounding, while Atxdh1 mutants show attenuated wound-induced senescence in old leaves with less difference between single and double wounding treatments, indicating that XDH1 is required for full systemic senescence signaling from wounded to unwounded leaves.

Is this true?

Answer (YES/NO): NO